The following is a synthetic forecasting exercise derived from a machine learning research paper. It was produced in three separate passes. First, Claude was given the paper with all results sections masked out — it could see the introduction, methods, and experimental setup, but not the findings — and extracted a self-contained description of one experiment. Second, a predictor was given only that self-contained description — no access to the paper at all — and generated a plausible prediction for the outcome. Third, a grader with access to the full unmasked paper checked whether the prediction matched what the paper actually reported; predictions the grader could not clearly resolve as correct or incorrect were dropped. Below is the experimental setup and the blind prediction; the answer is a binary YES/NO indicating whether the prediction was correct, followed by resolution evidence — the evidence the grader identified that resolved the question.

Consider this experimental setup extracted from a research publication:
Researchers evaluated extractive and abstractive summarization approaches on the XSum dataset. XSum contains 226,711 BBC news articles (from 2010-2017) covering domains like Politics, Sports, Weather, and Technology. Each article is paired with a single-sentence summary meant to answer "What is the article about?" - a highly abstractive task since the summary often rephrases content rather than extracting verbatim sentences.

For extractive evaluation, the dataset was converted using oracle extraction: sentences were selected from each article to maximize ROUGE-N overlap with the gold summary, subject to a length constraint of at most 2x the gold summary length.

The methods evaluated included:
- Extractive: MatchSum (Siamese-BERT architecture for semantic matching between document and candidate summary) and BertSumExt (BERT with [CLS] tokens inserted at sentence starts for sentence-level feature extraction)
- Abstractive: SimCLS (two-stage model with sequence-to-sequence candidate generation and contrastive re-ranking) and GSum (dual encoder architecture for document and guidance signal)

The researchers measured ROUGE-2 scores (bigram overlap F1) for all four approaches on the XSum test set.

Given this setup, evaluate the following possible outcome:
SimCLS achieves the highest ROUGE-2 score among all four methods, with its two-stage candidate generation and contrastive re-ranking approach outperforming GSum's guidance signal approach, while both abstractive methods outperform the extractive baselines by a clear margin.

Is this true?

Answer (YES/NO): YES